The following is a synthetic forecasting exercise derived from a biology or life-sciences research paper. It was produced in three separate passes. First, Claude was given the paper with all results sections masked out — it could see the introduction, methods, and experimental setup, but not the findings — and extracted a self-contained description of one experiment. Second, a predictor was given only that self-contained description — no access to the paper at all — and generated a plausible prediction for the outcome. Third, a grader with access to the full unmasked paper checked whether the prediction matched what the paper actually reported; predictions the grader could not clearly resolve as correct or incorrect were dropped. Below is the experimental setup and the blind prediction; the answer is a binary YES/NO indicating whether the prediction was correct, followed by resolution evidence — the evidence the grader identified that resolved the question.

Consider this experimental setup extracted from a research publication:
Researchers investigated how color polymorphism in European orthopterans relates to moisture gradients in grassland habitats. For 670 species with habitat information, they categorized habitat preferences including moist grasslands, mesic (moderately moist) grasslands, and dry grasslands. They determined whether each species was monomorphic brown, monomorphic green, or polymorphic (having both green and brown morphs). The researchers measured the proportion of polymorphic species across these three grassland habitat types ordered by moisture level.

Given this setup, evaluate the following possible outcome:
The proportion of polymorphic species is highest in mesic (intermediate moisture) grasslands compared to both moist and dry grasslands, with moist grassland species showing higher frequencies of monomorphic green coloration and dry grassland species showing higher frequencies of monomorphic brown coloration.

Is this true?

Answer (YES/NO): NO